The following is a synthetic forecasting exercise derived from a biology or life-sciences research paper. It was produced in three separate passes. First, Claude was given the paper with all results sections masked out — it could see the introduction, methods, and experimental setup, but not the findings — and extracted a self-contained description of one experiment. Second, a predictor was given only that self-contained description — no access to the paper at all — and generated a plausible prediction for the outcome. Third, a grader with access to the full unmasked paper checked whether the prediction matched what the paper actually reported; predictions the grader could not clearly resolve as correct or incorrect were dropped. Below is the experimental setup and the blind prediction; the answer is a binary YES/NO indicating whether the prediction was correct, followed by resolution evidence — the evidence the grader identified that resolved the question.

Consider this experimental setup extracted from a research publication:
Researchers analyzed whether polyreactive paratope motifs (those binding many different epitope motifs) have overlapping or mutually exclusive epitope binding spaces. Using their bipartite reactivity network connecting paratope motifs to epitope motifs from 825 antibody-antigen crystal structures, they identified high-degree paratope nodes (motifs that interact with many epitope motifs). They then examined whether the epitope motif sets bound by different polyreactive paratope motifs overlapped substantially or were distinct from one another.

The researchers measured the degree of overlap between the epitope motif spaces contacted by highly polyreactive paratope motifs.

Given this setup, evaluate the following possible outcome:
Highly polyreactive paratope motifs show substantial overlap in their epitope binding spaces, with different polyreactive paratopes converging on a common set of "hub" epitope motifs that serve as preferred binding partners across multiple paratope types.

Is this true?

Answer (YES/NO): NO